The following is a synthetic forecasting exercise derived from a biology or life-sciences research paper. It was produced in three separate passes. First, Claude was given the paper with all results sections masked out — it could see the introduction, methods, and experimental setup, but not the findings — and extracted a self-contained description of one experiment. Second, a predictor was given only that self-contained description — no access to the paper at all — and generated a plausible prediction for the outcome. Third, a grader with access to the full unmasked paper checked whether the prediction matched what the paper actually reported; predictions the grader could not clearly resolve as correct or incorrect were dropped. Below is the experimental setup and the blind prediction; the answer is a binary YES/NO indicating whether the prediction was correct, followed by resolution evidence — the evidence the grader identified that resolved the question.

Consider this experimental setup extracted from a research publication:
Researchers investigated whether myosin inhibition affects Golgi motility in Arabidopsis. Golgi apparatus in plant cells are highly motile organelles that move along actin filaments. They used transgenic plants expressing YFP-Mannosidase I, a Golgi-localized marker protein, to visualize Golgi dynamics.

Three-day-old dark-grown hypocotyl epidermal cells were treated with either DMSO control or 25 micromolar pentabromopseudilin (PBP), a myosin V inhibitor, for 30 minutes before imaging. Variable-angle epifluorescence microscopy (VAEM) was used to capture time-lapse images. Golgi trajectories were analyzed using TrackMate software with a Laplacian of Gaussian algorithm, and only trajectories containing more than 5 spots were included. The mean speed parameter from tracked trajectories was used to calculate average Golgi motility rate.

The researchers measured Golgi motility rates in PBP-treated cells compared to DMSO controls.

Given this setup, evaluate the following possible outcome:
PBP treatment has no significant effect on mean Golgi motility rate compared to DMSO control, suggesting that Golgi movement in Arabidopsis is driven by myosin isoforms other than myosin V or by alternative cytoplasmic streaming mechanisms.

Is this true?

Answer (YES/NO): NO